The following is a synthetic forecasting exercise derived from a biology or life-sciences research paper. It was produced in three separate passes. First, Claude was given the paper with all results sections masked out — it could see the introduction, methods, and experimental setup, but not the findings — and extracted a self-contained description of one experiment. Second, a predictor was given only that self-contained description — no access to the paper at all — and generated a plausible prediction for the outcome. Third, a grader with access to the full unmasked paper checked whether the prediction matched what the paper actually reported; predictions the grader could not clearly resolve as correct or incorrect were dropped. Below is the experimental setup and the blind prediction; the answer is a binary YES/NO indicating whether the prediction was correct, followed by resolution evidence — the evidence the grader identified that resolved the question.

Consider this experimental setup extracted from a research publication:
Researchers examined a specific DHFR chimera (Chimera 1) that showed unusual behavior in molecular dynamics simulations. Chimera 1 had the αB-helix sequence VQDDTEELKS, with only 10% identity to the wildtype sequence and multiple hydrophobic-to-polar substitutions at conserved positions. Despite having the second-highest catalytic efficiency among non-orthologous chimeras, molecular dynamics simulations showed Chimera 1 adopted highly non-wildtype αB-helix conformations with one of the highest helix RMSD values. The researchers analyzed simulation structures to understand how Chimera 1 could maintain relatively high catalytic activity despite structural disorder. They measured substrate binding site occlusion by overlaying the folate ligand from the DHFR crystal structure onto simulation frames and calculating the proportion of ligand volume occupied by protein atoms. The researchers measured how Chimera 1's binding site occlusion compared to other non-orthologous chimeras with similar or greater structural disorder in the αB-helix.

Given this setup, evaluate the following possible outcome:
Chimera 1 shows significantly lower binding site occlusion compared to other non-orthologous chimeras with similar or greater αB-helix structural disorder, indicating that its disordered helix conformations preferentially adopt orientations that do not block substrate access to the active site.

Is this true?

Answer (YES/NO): YES